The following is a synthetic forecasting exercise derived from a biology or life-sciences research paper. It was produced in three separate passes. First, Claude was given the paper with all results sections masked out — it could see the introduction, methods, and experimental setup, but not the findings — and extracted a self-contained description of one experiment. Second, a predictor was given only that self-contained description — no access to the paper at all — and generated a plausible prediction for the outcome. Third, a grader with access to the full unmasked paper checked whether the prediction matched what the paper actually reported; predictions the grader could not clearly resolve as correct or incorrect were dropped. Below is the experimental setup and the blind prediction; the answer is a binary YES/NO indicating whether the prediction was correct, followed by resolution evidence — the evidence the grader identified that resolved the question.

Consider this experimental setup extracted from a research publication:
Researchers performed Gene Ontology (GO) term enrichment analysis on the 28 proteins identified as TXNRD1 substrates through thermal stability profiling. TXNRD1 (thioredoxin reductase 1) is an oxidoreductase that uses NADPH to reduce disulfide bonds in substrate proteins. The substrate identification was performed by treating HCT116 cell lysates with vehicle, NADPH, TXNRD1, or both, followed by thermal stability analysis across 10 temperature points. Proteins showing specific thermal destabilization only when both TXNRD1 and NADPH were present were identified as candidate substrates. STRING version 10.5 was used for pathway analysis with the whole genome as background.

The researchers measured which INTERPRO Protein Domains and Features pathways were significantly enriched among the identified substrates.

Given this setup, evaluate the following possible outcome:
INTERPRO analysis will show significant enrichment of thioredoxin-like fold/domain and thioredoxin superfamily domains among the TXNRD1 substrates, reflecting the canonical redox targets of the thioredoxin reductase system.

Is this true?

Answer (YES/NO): YES